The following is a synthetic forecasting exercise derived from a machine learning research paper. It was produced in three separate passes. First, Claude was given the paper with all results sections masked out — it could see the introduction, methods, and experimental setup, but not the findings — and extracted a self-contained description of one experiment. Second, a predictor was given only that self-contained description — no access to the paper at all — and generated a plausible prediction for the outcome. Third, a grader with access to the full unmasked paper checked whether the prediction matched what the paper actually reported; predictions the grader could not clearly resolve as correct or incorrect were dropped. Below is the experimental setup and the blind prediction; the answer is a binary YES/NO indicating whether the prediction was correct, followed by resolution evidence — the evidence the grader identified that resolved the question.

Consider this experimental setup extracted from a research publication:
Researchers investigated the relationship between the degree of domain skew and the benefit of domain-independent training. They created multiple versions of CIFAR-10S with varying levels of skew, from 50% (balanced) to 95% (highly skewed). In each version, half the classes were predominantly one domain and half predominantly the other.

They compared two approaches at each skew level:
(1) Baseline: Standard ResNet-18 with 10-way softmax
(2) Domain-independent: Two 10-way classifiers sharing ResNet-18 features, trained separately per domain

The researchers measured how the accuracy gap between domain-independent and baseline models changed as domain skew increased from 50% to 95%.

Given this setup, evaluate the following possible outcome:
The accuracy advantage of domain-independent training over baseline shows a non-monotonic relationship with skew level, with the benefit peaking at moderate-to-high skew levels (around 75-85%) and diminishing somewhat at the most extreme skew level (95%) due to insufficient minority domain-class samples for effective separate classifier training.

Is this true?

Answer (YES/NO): NO